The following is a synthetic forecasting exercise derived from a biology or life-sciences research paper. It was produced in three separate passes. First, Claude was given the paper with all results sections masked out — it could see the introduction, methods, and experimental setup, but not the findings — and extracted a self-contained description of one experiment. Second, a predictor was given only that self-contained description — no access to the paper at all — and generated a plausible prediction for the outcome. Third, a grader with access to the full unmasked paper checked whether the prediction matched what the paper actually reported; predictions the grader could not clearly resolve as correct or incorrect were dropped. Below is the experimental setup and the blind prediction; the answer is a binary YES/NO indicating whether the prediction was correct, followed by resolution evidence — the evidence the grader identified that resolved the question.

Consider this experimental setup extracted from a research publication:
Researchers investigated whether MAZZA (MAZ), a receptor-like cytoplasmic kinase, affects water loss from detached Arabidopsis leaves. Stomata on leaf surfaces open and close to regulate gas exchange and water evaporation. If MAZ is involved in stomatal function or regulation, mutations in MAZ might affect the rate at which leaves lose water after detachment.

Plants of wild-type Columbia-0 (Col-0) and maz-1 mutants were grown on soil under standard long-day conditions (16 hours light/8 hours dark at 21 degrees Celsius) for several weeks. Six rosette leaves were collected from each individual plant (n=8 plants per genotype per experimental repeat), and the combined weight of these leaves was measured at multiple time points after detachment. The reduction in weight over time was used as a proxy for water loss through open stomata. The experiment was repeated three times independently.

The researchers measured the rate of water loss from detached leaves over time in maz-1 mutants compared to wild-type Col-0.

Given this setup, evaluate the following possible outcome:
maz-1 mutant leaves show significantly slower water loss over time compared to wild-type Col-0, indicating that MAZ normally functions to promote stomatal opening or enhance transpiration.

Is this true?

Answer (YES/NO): NO